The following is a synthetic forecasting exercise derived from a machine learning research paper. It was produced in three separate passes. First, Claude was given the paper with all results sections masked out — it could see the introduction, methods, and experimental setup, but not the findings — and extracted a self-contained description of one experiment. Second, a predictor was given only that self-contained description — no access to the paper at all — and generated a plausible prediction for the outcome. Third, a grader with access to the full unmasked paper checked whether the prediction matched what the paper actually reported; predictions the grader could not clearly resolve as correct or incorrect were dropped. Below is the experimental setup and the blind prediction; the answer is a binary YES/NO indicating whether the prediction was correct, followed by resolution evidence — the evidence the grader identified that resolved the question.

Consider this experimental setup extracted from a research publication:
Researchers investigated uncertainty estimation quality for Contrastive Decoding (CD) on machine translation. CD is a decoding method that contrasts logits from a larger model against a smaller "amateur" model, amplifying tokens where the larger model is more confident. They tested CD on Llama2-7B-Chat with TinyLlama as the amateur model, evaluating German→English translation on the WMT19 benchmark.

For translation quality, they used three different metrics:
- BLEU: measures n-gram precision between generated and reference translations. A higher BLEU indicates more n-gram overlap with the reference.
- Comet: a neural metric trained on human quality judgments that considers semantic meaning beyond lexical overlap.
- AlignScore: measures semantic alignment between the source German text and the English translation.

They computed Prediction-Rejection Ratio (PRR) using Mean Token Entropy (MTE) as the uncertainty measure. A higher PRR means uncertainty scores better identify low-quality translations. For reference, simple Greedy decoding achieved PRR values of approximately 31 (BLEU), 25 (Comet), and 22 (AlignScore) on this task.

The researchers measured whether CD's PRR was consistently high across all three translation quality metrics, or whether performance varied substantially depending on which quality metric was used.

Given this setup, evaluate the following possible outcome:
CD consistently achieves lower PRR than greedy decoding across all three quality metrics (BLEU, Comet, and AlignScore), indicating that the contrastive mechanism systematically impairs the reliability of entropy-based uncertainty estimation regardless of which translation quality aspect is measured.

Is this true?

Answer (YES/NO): NO